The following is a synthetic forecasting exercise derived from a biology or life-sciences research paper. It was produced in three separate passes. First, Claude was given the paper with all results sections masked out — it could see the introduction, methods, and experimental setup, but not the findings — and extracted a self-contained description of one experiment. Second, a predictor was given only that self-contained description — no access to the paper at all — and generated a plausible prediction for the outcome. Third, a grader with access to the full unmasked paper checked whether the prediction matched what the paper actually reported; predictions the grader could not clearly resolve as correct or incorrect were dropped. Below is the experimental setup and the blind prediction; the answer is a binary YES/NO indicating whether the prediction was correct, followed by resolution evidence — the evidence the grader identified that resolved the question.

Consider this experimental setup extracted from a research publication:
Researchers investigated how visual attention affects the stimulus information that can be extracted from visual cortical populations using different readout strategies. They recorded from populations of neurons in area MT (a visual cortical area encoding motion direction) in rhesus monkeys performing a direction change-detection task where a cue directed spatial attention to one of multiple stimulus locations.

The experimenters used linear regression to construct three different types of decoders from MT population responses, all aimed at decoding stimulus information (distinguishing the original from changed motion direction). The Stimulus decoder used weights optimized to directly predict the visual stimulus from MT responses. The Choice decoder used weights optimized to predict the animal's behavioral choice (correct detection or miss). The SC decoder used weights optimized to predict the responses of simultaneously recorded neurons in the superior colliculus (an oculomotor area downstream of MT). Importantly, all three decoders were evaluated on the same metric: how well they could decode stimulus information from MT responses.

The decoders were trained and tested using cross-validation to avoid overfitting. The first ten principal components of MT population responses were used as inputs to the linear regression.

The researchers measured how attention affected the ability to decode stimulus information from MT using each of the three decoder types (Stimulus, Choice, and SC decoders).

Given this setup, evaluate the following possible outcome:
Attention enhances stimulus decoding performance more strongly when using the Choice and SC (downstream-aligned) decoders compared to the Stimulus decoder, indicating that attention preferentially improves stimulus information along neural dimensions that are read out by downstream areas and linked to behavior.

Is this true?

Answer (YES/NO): YES